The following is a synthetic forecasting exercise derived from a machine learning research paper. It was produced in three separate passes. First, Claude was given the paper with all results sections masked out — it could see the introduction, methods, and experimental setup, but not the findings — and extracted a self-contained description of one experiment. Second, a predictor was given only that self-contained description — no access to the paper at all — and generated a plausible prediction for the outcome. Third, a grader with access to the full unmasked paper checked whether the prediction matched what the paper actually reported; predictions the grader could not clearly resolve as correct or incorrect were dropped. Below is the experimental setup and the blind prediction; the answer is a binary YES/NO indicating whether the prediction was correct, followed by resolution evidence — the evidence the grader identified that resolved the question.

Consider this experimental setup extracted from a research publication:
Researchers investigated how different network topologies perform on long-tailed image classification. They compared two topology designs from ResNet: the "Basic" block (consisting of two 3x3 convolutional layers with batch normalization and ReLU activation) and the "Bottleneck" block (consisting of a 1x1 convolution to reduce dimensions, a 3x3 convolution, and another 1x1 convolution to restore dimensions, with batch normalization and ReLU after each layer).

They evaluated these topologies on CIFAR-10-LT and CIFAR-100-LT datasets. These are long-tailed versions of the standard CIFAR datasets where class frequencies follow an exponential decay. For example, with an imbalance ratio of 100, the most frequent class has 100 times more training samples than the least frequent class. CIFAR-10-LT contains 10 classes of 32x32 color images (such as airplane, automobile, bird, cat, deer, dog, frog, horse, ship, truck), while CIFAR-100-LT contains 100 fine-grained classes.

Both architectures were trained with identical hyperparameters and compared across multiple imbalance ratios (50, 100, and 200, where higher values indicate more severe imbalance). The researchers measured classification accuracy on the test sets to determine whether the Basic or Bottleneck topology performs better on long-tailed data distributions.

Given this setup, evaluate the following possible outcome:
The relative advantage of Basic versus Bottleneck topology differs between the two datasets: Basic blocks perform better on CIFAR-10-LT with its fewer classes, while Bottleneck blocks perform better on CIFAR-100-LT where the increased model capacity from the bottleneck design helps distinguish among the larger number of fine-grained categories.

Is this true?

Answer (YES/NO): NO